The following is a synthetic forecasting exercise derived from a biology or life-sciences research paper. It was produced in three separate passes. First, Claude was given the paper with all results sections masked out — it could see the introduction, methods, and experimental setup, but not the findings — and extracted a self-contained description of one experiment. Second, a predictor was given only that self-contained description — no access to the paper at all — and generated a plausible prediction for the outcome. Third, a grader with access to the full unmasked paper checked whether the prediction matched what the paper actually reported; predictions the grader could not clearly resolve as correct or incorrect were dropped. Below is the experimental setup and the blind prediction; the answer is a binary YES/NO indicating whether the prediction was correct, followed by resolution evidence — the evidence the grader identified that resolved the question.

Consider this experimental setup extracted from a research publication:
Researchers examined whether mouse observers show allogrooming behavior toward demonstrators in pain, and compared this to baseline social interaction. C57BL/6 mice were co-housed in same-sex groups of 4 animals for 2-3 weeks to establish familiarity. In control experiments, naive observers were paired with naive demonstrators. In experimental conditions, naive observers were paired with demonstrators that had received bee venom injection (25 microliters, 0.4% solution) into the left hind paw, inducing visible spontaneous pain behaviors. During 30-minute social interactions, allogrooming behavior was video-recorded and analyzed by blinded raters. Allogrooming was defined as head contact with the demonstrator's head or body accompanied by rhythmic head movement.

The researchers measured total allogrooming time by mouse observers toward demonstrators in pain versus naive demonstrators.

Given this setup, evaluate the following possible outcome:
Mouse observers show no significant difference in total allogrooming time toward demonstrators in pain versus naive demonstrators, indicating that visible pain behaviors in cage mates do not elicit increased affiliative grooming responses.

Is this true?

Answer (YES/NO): NO